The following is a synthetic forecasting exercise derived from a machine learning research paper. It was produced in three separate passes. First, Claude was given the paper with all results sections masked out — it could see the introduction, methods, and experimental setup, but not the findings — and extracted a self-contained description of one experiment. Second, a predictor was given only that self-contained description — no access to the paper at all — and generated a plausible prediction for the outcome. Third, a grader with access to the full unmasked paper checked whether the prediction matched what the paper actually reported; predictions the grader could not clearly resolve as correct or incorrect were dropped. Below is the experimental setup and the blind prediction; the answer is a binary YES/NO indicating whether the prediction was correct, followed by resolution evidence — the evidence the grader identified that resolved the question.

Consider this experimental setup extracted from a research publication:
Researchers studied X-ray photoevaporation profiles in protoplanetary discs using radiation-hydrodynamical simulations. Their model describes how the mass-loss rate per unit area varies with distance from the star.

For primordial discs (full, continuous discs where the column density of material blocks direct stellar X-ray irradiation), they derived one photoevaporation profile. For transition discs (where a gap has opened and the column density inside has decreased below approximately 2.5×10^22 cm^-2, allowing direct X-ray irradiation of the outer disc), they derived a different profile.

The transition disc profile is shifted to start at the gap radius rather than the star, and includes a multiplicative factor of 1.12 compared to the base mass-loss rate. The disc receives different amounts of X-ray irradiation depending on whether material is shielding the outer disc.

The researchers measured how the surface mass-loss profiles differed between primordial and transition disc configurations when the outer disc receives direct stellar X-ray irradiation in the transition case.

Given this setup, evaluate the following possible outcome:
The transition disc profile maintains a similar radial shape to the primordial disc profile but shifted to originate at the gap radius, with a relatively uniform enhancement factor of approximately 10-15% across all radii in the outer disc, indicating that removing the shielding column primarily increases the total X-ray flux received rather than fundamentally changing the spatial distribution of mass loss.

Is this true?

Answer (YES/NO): NO